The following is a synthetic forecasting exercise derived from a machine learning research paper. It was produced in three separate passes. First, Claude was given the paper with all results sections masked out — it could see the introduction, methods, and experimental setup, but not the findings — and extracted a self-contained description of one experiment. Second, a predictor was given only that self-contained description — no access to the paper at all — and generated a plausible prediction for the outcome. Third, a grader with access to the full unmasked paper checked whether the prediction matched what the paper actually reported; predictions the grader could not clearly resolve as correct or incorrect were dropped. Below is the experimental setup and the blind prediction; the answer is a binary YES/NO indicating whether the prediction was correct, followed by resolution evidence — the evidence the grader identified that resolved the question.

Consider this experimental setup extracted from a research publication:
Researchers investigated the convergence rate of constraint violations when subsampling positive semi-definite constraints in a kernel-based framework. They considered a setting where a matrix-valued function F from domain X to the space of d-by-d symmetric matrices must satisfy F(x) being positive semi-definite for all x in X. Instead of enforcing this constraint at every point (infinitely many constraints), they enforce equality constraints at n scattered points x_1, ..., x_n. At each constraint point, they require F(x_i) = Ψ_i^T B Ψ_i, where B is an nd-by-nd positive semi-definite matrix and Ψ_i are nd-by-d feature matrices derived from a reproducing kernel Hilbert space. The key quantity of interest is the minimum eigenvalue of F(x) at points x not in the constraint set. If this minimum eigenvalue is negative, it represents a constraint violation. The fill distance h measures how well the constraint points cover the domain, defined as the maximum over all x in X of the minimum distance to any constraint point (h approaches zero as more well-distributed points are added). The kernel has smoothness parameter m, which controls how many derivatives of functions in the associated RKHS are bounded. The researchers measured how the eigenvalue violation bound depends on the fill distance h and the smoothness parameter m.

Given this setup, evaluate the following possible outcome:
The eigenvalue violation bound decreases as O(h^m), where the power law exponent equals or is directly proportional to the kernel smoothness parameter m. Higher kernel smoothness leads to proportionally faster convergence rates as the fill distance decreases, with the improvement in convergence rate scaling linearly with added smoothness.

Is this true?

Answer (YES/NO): YES